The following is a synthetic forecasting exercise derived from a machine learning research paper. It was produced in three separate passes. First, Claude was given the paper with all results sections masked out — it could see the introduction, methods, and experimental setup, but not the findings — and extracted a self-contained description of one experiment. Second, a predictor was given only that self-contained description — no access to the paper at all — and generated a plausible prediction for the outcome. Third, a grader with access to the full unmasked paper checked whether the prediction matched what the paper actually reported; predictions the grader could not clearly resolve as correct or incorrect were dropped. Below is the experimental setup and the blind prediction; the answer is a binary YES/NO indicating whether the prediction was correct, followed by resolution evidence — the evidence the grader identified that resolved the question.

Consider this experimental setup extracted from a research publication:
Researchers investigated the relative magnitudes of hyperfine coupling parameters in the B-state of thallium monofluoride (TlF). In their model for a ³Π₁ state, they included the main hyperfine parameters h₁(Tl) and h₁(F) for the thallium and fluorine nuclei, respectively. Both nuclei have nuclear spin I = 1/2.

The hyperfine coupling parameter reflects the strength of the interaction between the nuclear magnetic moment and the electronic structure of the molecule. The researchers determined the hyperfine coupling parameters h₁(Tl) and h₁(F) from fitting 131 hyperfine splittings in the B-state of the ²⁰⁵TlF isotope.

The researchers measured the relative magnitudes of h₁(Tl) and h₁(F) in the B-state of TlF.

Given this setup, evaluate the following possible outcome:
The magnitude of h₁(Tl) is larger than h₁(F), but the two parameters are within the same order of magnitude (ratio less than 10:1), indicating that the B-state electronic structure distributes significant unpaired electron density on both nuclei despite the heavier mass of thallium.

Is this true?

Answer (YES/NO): NO